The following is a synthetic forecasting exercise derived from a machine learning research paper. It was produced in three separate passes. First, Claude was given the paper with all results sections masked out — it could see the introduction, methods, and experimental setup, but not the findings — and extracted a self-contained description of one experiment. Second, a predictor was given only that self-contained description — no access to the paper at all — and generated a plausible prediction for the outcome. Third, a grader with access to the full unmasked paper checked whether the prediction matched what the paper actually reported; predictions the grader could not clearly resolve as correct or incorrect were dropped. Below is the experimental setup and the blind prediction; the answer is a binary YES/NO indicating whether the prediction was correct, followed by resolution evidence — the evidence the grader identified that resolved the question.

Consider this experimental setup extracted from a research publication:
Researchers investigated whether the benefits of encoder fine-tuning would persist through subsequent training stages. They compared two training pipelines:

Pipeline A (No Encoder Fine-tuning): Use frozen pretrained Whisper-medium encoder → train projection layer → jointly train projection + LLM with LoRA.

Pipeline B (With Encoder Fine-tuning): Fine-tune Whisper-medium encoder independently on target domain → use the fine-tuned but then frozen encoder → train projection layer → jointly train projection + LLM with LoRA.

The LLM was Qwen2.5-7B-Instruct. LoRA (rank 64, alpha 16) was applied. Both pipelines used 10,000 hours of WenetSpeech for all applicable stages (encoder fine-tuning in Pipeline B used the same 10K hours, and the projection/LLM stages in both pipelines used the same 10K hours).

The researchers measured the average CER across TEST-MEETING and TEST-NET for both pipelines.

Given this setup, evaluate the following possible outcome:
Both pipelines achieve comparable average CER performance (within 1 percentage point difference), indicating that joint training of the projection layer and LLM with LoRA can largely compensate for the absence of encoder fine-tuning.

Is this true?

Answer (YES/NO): NO